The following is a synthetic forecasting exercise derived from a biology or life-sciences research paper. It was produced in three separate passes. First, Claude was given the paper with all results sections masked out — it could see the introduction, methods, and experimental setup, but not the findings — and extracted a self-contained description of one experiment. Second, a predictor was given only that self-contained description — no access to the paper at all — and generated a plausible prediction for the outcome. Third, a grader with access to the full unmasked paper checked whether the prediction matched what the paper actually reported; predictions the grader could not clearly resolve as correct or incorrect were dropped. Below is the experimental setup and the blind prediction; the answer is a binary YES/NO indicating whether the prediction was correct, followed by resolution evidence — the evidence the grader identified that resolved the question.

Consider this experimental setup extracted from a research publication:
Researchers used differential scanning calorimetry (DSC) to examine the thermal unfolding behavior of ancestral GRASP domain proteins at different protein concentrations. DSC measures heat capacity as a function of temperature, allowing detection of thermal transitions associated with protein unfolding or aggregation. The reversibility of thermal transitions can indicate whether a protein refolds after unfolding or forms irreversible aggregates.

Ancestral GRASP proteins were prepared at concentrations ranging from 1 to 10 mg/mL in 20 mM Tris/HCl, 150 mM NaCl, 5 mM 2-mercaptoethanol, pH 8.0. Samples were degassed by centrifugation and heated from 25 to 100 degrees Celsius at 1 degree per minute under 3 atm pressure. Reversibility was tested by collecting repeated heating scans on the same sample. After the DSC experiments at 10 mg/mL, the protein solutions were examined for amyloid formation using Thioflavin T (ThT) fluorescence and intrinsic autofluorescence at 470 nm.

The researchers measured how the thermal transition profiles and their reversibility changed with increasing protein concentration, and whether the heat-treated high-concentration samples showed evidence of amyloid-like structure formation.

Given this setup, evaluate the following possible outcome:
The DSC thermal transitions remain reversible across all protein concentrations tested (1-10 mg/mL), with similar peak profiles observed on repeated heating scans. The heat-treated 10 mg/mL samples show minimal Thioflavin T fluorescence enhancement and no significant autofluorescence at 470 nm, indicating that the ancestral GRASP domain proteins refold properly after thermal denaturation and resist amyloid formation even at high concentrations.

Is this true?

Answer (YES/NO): NO